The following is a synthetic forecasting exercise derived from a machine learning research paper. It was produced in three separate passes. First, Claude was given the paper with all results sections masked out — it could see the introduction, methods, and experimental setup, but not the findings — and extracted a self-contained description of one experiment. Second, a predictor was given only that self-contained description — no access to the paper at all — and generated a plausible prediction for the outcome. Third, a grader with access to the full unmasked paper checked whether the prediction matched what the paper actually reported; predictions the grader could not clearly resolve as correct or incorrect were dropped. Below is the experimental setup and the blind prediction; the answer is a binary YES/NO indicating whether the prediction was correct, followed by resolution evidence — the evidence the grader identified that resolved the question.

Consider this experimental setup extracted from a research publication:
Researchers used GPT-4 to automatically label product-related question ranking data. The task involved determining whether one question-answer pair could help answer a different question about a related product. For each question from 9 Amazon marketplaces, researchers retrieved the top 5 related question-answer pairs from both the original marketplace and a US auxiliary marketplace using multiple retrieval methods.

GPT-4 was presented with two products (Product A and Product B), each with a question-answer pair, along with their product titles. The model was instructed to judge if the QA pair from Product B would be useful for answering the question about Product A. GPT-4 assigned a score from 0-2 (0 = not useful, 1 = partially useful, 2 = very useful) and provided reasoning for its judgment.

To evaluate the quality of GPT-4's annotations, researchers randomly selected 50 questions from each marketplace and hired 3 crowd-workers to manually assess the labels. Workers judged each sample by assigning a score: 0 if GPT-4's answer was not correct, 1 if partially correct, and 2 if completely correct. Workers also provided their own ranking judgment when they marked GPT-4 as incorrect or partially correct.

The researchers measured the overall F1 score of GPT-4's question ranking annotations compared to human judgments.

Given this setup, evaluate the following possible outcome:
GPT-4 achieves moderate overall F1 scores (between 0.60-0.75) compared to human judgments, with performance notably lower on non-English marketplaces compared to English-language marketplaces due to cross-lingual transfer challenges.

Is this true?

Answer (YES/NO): NO